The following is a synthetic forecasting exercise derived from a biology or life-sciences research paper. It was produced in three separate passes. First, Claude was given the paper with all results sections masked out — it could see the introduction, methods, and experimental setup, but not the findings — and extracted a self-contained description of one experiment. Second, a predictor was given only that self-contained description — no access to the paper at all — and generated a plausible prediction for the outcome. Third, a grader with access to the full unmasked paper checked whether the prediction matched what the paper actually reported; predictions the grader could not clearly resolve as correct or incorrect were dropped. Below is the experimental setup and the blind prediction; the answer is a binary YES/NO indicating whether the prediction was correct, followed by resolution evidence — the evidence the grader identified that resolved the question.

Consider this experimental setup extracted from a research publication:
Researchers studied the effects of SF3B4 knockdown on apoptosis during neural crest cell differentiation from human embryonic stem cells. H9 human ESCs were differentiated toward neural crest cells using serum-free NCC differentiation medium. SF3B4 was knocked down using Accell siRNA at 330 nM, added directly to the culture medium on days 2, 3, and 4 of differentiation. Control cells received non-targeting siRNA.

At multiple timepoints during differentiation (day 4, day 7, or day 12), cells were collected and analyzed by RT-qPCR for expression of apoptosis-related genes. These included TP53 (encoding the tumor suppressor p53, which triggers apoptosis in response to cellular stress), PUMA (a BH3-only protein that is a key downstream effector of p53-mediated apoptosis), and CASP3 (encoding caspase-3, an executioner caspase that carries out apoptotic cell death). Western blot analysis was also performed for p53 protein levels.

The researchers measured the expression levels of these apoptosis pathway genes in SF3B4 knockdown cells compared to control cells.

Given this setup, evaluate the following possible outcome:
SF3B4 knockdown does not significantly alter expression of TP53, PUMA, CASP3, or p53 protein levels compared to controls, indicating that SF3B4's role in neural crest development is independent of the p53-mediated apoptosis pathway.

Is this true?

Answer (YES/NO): NO